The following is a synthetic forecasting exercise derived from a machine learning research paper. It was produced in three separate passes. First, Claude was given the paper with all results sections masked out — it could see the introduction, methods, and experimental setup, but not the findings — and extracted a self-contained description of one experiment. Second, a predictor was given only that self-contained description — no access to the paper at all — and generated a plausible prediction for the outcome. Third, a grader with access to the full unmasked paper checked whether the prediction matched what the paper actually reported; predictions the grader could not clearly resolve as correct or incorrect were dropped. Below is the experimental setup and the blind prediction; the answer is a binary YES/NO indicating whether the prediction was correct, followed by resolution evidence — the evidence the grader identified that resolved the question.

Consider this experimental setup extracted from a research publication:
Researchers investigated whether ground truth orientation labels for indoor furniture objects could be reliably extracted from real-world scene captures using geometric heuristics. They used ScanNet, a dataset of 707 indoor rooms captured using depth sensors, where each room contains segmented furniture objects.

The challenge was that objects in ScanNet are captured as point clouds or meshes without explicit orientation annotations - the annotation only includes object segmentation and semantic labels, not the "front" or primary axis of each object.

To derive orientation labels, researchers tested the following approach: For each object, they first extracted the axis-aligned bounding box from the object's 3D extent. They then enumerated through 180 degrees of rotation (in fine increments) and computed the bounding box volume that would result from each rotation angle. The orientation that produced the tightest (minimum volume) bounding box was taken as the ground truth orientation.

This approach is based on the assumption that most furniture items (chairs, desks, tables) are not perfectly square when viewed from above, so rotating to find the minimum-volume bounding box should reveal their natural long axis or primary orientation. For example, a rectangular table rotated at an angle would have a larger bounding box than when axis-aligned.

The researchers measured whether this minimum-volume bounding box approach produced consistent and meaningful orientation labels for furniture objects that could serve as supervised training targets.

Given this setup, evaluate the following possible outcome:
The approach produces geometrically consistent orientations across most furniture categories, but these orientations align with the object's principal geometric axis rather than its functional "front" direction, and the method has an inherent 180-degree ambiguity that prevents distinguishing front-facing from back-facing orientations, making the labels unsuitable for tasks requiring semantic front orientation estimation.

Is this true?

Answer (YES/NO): YES